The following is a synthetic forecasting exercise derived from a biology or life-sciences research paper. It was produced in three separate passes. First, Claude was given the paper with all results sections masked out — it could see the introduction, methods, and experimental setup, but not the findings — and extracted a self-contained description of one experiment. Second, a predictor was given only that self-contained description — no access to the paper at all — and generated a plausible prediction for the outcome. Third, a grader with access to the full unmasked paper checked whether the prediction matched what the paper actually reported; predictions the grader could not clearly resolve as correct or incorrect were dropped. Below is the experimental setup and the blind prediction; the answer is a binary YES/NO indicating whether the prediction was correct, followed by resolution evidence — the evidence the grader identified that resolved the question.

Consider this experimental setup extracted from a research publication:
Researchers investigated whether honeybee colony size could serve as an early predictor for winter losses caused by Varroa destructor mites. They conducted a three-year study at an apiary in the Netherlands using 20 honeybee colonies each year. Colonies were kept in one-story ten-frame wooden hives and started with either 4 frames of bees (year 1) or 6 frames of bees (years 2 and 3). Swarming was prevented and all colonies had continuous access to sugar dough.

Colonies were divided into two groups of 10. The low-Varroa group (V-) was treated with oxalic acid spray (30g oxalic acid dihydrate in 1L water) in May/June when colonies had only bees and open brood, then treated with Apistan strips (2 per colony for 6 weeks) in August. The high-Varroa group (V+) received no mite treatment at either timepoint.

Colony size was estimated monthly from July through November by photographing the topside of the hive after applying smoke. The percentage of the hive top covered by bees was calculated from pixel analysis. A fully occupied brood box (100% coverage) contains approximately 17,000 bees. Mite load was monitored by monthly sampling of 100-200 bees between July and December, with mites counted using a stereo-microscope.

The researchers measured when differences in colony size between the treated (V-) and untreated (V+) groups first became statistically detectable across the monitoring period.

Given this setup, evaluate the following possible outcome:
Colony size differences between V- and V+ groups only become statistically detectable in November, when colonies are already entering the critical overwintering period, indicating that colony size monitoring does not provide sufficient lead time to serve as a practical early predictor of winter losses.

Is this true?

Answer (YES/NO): NO